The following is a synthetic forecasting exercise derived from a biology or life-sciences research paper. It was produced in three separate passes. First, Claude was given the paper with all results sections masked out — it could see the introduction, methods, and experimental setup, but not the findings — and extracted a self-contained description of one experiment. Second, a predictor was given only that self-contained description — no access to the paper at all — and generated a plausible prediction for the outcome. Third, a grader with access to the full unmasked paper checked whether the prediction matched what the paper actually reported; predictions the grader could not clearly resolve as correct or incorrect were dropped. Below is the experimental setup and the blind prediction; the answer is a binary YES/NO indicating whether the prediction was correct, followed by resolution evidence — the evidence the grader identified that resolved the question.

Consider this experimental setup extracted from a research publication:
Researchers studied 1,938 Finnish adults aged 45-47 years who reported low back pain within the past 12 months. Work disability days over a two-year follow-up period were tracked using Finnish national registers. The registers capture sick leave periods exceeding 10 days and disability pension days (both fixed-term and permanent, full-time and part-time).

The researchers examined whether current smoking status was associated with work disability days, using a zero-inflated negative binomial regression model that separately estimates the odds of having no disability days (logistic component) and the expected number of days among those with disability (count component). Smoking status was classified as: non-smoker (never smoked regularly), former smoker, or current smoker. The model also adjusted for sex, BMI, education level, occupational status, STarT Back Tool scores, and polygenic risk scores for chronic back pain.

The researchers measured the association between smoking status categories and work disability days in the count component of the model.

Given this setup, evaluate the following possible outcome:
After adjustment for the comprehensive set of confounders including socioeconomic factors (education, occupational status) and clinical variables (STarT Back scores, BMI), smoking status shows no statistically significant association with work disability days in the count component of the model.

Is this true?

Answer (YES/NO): NO